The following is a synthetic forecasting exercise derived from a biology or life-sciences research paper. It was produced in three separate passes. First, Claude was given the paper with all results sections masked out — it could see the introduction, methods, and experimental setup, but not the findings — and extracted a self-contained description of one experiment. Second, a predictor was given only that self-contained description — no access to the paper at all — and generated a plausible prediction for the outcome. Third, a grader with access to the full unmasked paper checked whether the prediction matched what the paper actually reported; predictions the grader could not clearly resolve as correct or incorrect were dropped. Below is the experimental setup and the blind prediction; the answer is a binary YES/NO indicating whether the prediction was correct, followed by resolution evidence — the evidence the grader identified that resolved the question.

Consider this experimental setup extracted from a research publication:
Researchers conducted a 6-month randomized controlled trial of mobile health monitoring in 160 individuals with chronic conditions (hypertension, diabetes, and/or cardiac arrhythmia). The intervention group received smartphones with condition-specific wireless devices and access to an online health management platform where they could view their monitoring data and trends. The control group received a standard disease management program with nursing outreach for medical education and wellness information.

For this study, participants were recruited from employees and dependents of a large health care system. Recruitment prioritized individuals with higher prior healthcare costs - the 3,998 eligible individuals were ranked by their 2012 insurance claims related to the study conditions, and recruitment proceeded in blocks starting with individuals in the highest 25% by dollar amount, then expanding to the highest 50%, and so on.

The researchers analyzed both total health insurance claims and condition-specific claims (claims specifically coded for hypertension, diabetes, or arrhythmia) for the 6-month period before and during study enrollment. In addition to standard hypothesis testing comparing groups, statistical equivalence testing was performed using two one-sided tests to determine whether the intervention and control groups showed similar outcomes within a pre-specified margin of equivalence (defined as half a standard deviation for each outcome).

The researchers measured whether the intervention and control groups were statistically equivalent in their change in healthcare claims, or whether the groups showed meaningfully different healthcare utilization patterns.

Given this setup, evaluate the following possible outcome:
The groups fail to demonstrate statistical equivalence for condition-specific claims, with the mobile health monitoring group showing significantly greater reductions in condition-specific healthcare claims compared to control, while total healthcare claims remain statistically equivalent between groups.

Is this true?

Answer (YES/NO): NO